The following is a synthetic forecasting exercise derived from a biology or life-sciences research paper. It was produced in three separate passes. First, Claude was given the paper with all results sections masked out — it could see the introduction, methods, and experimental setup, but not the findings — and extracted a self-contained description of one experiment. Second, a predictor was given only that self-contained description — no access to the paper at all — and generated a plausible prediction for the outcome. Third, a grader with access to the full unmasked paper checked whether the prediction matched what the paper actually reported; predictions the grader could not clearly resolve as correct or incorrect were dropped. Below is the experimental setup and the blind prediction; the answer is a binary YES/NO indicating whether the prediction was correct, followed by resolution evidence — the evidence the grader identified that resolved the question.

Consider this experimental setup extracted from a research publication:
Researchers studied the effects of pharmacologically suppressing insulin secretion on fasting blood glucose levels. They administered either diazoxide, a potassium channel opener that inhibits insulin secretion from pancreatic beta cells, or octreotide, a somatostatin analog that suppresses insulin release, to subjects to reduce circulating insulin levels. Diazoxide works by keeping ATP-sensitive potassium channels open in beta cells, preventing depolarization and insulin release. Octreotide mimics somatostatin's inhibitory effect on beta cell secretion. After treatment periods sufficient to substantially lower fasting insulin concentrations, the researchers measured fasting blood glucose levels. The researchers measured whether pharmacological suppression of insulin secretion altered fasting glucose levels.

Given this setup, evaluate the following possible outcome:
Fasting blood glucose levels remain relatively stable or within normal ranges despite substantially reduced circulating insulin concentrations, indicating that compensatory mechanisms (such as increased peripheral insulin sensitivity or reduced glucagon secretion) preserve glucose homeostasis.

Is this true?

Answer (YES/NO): NO